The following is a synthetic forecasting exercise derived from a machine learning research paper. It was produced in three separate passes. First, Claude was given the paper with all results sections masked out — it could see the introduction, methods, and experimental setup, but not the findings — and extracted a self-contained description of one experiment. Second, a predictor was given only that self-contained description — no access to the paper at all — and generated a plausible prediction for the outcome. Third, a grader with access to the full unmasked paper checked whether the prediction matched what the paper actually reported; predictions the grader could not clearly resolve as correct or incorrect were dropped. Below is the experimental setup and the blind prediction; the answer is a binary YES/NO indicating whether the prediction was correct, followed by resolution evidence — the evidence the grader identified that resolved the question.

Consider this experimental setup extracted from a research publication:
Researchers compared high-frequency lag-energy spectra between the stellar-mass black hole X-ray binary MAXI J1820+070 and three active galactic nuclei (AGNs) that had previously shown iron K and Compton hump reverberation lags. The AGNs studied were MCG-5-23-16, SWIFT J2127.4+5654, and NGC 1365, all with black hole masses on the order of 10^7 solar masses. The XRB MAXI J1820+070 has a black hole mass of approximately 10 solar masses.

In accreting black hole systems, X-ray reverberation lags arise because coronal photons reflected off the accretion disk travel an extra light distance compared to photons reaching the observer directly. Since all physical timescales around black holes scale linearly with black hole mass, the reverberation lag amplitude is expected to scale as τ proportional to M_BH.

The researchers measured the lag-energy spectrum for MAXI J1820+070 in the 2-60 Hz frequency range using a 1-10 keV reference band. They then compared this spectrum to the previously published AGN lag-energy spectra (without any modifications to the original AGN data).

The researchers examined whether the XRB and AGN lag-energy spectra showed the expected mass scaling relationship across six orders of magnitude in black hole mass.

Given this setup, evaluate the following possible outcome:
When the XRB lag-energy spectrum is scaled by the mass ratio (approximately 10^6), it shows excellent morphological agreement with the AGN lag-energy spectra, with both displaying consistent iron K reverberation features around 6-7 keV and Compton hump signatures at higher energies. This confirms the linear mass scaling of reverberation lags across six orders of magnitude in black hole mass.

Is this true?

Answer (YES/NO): NO